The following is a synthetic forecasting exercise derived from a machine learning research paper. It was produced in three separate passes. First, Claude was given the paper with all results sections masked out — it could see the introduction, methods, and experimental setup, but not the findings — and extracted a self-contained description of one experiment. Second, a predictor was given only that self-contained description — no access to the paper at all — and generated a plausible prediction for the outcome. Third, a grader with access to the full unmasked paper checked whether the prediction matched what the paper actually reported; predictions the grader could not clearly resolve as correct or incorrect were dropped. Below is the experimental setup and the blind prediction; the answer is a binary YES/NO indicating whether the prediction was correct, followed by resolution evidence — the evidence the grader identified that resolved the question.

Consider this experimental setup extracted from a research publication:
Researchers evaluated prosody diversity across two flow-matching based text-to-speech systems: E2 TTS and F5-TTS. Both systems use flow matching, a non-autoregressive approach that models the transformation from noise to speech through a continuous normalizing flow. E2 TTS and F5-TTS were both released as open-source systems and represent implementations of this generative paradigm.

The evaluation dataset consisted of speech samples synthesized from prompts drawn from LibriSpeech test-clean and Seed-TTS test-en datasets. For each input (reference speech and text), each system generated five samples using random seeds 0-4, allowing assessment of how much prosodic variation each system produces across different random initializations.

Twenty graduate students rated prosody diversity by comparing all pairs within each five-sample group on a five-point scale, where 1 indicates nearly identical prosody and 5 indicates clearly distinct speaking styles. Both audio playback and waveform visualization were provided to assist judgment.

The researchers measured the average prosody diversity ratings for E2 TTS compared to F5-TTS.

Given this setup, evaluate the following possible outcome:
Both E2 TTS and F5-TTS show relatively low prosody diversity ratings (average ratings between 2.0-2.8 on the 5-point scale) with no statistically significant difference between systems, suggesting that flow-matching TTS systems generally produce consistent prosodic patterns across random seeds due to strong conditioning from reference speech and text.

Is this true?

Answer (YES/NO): NO